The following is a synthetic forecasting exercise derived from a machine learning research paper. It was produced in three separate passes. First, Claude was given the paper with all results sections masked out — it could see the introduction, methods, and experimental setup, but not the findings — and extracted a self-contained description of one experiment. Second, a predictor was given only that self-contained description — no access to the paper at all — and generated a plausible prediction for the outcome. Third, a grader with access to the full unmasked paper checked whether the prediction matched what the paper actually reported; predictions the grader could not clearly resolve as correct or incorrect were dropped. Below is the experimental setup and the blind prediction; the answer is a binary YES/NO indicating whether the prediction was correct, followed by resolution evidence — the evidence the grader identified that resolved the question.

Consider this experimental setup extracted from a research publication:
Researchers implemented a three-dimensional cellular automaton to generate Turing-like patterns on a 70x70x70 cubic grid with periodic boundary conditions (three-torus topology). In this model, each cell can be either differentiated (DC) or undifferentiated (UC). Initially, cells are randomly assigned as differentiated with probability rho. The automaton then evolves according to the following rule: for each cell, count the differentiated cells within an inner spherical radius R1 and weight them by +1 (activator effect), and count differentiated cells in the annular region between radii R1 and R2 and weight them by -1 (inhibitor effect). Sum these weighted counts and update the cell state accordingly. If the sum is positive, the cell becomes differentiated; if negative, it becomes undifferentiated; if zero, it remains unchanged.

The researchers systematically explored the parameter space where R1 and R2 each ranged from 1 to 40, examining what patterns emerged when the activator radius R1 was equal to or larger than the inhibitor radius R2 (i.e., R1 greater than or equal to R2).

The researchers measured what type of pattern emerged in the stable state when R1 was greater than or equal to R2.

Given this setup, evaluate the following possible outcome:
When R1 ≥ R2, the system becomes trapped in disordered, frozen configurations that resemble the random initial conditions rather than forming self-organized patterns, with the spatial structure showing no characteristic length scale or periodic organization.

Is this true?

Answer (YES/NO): NO